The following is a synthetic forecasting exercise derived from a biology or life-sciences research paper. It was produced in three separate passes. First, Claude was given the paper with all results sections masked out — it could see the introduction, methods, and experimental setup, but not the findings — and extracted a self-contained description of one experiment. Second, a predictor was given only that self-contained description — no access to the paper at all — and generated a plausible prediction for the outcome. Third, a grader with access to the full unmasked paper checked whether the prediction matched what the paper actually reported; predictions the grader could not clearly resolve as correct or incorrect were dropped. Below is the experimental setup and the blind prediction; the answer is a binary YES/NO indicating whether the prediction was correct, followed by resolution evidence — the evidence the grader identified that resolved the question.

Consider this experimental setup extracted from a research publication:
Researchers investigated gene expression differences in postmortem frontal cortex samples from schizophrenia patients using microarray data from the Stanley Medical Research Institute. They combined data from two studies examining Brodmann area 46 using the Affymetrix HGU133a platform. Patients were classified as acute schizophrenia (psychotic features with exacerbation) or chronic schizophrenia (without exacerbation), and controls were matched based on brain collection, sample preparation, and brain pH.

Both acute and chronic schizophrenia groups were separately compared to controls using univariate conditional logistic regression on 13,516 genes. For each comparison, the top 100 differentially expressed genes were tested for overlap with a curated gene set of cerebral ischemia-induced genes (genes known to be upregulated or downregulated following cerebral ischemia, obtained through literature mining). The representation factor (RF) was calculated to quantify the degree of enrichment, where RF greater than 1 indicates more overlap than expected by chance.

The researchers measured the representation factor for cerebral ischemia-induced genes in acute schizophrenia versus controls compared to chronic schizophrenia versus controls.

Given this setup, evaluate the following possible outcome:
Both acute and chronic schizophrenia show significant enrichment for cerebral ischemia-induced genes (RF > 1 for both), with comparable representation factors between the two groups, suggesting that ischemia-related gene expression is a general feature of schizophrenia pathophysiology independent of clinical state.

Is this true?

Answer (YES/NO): NO